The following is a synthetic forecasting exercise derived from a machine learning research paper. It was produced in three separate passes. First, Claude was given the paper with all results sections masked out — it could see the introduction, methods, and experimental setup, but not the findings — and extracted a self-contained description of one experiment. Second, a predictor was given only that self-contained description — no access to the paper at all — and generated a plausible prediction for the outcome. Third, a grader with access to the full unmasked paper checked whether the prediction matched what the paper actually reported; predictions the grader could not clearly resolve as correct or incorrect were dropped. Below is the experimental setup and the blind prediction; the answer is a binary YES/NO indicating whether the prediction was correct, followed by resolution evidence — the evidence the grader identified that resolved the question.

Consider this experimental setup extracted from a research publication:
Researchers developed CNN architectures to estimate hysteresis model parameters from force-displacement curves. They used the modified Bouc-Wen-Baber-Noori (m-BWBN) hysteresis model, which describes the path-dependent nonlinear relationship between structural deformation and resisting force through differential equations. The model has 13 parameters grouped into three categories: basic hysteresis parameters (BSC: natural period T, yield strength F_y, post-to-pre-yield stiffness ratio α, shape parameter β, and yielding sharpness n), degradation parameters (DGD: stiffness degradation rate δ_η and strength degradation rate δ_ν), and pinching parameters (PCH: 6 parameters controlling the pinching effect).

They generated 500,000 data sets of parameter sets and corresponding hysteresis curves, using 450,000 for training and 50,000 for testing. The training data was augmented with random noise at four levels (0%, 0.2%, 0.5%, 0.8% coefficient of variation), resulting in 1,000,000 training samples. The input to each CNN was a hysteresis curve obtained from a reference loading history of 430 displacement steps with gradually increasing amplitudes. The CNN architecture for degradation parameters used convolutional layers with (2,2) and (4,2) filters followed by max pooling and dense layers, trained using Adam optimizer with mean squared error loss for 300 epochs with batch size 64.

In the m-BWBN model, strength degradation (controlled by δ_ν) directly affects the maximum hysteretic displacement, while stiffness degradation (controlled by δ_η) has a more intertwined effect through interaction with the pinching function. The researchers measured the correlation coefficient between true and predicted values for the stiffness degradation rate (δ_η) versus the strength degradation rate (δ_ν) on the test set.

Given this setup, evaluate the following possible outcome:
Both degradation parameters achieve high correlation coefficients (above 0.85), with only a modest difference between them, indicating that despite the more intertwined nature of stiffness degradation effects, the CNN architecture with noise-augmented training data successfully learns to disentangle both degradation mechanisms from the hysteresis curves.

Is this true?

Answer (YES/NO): YES